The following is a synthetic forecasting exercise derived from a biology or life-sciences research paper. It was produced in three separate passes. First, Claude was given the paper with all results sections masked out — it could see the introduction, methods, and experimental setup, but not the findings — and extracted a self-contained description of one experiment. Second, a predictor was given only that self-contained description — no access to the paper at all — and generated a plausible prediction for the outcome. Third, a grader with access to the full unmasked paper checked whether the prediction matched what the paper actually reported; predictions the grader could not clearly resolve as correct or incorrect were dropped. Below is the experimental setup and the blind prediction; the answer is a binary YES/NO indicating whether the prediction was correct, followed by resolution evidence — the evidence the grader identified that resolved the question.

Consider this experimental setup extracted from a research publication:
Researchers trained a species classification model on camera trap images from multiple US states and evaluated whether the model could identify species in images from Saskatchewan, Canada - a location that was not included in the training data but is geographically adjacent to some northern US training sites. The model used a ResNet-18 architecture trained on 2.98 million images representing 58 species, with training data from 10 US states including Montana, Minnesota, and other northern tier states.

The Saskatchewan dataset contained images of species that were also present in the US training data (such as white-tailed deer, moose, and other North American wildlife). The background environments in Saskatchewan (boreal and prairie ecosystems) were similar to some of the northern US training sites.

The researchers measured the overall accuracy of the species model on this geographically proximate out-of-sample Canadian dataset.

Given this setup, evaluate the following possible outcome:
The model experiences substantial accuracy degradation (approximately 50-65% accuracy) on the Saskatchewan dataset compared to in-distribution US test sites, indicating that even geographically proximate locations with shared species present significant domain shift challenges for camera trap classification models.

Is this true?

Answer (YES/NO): NO